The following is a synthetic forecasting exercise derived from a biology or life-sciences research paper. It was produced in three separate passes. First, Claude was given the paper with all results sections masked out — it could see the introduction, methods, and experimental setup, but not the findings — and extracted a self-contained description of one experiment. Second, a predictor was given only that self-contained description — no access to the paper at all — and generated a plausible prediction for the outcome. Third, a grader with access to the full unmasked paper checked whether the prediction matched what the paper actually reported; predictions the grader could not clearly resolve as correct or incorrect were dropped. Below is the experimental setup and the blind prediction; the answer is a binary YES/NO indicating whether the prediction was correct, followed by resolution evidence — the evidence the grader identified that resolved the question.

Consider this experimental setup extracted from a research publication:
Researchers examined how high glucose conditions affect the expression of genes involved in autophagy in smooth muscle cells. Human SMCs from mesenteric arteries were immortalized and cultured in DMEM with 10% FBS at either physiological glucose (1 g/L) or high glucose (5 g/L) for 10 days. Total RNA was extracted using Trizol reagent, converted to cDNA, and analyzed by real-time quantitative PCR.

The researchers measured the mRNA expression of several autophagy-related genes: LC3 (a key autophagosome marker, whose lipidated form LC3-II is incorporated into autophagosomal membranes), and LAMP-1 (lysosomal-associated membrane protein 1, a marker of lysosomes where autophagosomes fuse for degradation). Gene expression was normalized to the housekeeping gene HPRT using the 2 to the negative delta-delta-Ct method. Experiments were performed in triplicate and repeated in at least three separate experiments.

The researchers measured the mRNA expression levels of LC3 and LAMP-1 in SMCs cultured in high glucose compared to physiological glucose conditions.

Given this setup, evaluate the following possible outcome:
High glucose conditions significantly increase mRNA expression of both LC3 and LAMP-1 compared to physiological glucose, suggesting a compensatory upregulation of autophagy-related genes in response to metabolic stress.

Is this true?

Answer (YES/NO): NO